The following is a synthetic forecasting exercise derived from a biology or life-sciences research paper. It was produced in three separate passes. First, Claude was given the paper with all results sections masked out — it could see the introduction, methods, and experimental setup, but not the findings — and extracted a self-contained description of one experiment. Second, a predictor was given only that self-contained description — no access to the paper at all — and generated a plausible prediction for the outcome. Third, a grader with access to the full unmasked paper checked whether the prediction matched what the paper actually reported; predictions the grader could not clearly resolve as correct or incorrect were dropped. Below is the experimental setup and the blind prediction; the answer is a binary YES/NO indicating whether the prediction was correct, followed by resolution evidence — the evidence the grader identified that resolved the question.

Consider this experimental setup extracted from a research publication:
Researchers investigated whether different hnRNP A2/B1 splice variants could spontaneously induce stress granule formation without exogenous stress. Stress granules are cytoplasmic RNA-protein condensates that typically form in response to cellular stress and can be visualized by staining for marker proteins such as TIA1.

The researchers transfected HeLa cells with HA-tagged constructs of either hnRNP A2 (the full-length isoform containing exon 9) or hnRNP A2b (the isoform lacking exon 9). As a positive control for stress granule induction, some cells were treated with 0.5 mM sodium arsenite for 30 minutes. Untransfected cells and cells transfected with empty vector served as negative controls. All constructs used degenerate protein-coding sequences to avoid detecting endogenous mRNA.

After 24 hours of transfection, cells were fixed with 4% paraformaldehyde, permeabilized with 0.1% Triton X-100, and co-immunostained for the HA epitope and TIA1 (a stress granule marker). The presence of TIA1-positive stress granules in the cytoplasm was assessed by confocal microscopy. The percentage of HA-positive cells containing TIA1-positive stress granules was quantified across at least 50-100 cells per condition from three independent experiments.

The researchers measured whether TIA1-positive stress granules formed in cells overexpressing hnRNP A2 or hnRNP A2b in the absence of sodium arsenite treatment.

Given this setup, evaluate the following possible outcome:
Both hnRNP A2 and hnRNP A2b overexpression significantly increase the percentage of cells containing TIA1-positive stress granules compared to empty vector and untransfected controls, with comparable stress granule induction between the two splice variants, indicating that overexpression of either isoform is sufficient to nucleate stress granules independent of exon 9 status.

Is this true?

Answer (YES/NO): NO